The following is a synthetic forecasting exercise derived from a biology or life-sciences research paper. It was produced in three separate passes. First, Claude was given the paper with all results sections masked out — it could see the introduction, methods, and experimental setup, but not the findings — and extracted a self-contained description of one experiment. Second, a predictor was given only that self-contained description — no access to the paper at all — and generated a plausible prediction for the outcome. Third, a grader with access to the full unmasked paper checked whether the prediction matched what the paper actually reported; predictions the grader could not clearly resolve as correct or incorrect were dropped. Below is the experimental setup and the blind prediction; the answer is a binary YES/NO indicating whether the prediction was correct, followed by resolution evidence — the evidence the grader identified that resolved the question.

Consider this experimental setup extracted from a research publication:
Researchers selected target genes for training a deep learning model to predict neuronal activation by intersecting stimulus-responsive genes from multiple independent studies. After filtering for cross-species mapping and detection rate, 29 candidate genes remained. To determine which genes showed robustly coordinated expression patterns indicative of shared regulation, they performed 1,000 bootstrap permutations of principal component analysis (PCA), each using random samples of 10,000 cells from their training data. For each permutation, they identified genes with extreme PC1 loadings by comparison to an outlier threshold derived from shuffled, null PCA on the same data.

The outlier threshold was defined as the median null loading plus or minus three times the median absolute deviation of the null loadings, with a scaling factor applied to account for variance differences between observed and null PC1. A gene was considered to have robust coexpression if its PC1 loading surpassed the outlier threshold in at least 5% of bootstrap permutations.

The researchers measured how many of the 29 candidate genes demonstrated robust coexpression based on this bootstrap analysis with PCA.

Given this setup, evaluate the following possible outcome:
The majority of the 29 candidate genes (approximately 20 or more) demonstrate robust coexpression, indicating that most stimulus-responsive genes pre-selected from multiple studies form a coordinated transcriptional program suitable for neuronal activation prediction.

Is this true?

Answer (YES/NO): YES